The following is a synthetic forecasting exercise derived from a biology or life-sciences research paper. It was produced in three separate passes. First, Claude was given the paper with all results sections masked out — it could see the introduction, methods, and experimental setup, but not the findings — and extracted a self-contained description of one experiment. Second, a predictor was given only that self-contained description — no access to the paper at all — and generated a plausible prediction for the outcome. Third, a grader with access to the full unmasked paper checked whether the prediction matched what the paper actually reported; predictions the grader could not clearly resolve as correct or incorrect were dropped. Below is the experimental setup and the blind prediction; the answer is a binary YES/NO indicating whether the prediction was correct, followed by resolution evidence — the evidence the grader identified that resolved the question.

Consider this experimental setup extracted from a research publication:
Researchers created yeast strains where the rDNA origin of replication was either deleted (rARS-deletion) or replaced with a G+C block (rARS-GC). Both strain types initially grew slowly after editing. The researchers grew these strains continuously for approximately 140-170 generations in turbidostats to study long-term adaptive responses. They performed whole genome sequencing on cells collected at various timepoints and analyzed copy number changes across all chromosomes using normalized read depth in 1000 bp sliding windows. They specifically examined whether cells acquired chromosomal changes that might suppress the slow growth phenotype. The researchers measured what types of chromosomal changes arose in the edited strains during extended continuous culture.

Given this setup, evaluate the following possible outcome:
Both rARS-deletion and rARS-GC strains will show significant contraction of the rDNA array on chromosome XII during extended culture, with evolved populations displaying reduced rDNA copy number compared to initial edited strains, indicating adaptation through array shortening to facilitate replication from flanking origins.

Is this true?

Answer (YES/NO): NO